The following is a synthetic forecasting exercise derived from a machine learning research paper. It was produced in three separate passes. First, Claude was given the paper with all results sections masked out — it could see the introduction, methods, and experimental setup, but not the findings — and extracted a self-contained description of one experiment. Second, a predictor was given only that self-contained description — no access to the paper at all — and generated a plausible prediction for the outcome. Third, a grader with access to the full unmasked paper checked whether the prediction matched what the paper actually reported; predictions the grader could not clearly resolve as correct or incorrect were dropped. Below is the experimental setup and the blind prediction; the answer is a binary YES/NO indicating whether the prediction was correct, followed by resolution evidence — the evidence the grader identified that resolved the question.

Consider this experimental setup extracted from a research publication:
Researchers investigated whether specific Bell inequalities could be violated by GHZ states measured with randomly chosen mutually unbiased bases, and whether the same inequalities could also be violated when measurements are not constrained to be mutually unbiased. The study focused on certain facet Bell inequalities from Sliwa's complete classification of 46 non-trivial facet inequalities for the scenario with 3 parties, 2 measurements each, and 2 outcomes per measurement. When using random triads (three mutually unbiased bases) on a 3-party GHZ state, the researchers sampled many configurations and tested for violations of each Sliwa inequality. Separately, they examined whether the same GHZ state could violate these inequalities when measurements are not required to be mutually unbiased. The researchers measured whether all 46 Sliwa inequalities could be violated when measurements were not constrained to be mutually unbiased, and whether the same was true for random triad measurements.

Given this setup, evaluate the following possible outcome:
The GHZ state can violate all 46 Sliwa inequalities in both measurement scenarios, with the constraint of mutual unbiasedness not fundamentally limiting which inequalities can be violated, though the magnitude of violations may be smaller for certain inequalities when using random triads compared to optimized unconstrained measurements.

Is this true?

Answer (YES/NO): NO